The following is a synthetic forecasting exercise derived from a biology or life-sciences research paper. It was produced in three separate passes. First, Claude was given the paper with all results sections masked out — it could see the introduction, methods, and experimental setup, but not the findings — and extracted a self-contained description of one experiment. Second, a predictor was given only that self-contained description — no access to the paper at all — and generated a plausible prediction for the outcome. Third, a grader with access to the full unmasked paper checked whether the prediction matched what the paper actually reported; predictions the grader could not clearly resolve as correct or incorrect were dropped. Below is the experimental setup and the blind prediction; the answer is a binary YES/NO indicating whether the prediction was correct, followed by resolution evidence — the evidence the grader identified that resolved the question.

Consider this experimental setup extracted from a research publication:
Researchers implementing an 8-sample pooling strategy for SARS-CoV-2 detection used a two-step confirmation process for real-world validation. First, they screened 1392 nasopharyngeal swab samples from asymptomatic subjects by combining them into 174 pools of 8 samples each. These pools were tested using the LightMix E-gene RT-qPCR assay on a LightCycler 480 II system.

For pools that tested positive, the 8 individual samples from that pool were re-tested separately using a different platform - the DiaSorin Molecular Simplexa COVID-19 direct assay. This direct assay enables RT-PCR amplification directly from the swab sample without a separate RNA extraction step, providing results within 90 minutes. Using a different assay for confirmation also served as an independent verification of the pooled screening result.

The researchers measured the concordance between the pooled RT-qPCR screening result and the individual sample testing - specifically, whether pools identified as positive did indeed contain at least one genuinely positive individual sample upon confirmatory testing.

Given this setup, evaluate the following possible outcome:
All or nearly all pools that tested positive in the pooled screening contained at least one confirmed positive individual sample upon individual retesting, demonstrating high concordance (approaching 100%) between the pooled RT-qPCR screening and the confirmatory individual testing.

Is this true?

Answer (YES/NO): YES